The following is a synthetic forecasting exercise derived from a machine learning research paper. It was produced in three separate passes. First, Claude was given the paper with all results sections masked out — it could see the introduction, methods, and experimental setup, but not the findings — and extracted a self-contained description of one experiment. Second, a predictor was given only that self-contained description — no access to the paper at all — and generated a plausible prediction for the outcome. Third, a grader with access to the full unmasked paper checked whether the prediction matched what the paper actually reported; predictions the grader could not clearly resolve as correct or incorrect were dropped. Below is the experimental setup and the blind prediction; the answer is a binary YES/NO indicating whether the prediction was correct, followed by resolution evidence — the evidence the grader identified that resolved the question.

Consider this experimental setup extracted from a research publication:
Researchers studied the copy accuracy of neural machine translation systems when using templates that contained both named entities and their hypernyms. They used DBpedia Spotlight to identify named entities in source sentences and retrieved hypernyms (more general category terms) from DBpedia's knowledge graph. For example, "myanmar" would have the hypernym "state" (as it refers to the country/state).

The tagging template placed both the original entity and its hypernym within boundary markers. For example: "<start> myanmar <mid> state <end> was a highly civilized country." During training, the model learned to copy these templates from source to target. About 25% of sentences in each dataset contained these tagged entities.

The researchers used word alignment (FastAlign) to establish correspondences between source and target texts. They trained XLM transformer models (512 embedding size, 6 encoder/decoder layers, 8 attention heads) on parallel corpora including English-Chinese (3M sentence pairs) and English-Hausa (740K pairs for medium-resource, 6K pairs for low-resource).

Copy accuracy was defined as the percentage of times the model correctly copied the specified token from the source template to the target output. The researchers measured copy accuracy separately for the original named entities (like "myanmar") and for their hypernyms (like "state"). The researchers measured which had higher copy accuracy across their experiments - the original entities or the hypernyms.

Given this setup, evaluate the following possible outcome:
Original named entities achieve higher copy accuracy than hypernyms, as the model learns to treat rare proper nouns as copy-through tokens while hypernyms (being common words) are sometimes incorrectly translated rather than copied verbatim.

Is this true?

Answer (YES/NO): NO